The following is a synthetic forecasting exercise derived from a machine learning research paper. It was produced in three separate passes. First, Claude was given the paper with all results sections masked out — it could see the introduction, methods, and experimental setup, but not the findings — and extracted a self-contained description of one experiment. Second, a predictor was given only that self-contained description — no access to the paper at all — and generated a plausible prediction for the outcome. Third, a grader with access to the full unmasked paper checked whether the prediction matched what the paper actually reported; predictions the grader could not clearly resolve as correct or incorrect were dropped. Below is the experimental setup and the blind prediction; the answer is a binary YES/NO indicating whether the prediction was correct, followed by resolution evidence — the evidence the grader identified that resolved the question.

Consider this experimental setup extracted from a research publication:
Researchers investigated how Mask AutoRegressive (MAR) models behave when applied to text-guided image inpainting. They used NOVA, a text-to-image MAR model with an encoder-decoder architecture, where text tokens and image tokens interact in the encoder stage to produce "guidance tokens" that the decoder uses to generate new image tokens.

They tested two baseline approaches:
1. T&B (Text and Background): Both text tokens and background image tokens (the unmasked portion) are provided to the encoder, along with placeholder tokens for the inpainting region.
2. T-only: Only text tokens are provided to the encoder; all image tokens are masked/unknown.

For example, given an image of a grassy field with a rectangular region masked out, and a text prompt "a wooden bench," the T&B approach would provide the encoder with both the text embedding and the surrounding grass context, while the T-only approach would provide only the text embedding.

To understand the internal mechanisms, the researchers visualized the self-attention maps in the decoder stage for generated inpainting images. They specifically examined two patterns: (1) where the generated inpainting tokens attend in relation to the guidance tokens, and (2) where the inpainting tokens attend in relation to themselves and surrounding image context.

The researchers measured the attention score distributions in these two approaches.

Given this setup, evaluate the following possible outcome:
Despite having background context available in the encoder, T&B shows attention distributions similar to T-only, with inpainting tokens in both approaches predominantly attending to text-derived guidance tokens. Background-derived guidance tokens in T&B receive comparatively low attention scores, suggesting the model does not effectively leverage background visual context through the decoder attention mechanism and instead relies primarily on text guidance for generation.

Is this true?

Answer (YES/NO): NO